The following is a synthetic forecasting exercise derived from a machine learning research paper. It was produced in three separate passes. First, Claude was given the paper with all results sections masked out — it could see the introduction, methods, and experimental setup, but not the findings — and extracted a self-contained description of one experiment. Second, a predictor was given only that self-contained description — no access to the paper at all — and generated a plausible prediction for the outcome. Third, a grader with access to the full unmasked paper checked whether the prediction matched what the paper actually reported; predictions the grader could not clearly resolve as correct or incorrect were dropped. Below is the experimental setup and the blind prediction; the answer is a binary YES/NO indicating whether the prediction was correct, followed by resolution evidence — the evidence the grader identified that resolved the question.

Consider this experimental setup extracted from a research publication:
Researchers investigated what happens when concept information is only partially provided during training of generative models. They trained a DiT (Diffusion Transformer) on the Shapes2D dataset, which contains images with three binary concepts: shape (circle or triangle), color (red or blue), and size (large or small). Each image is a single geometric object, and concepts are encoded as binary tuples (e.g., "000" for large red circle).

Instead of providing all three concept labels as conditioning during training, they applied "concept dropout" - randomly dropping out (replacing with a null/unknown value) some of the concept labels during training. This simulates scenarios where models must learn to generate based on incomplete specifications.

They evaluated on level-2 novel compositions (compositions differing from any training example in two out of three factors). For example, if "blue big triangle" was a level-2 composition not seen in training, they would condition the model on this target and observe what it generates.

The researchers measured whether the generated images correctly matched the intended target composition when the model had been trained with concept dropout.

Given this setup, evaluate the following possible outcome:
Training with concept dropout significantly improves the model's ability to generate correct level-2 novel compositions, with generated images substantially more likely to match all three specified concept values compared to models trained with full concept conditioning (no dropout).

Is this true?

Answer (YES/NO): NO